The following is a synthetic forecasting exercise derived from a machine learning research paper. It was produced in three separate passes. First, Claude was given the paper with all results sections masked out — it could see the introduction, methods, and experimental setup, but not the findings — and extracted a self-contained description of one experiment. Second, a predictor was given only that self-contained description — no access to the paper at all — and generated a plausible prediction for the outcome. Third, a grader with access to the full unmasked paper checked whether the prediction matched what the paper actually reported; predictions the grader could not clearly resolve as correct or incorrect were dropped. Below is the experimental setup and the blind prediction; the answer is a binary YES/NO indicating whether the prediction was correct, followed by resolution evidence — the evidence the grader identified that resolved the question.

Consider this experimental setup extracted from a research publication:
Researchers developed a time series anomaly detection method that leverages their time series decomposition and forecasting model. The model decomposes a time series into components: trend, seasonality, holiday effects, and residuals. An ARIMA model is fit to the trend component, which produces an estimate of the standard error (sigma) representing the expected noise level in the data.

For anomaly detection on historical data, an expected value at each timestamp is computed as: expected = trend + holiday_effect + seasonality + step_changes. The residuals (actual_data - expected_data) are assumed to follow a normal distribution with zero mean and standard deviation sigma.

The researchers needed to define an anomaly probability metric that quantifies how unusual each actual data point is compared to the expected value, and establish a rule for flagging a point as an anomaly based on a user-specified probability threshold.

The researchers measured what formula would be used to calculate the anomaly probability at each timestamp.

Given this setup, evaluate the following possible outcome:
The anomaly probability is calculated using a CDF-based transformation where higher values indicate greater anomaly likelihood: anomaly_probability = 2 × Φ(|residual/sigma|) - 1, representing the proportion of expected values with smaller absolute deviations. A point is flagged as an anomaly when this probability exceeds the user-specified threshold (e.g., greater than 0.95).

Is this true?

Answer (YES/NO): YES